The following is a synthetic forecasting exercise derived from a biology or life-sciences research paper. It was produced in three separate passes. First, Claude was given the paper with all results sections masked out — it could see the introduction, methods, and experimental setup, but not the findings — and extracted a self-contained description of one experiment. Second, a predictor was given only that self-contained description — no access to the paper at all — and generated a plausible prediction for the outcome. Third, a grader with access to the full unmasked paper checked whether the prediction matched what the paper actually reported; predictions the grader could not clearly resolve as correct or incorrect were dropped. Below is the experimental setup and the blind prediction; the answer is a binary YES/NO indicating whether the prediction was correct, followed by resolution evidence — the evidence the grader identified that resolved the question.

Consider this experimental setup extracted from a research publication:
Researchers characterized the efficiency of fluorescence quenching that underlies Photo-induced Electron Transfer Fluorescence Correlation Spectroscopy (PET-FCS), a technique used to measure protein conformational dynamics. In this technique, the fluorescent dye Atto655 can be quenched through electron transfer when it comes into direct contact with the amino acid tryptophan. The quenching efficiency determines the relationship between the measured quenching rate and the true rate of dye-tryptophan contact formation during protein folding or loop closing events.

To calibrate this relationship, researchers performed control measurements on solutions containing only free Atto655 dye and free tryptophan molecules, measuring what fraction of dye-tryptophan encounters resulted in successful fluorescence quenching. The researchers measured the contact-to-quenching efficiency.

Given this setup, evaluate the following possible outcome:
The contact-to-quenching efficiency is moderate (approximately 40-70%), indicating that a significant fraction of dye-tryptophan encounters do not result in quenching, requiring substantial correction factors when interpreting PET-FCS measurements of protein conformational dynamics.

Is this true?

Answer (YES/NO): NO